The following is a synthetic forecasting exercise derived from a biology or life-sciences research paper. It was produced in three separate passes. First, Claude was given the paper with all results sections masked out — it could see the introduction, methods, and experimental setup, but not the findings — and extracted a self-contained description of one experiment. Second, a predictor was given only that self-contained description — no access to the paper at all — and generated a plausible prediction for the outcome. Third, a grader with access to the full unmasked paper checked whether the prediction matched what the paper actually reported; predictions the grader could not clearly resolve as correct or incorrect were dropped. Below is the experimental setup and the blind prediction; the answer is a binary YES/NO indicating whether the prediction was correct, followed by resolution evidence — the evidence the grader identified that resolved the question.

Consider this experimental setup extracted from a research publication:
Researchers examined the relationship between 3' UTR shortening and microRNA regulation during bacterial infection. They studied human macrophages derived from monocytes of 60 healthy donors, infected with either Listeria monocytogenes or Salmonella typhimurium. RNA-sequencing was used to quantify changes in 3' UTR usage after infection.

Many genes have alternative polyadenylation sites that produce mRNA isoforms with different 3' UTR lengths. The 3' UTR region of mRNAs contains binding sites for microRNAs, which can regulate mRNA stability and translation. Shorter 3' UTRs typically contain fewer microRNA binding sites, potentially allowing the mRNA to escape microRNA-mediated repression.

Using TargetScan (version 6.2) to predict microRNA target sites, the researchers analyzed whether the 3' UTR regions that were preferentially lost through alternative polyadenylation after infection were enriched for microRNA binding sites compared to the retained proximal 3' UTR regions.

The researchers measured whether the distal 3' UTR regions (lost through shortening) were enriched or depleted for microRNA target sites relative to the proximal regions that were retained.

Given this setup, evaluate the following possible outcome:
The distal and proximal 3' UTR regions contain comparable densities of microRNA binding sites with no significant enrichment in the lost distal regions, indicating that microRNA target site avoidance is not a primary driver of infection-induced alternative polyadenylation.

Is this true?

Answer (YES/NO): NO